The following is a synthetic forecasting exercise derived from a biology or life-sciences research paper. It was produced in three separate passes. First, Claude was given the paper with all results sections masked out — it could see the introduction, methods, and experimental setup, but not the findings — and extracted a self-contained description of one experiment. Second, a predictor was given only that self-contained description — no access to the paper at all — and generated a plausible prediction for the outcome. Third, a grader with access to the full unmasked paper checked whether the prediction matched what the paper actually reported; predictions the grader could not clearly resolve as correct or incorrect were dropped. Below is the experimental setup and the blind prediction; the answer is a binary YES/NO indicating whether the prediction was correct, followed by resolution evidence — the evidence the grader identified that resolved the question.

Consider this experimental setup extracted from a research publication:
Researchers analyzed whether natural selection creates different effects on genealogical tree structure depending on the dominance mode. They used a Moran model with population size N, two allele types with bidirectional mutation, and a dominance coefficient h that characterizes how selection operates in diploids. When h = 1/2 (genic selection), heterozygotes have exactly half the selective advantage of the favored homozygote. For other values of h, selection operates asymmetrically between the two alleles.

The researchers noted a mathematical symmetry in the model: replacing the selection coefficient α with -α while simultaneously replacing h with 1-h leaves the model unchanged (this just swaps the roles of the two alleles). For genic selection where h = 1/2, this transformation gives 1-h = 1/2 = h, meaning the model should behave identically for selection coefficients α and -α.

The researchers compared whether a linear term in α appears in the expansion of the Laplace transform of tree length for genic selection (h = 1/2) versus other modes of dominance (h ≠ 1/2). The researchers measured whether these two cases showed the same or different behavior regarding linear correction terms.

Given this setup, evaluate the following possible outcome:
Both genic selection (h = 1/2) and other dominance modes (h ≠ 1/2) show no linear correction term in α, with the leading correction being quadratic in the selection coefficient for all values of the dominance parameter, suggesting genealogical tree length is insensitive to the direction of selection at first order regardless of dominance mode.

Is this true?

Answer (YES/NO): NO